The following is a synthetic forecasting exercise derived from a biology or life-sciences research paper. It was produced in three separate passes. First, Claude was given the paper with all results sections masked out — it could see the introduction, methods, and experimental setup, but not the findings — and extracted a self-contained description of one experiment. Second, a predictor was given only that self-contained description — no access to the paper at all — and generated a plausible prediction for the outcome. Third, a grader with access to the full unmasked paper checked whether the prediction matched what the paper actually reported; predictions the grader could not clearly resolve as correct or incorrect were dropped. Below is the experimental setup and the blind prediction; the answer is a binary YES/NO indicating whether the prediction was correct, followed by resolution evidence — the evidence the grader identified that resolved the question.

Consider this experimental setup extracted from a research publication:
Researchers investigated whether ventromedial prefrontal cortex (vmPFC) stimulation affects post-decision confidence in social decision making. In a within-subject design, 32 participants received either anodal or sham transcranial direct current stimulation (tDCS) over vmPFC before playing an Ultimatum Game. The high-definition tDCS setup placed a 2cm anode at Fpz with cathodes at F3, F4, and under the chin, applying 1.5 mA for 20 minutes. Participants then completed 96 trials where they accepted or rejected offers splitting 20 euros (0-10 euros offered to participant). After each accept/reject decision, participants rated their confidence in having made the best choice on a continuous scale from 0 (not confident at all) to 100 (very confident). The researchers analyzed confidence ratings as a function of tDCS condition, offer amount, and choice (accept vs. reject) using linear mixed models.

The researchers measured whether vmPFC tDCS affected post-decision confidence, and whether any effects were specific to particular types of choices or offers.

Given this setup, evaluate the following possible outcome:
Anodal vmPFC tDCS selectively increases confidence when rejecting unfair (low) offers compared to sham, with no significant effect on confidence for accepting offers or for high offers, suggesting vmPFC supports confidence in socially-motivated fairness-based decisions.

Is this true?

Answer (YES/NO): NO